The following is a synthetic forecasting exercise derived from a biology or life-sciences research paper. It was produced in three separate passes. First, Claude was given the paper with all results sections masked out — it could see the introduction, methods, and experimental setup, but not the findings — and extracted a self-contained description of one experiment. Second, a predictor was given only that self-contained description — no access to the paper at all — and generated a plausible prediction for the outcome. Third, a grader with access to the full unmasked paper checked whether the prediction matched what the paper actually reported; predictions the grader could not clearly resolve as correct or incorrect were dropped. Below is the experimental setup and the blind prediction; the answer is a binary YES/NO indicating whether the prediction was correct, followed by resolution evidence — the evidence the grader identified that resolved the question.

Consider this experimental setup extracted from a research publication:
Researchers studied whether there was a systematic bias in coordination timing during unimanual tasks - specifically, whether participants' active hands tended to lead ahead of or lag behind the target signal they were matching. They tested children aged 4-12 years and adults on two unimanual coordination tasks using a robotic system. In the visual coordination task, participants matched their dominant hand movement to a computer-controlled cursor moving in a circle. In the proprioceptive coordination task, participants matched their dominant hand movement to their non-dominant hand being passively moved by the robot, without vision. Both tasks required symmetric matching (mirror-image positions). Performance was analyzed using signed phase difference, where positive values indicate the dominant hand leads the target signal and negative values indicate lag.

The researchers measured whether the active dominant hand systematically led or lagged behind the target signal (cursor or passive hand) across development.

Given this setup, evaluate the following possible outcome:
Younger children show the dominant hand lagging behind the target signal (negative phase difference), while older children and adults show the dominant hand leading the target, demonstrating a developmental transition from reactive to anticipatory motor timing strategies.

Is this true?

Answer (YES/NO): NO